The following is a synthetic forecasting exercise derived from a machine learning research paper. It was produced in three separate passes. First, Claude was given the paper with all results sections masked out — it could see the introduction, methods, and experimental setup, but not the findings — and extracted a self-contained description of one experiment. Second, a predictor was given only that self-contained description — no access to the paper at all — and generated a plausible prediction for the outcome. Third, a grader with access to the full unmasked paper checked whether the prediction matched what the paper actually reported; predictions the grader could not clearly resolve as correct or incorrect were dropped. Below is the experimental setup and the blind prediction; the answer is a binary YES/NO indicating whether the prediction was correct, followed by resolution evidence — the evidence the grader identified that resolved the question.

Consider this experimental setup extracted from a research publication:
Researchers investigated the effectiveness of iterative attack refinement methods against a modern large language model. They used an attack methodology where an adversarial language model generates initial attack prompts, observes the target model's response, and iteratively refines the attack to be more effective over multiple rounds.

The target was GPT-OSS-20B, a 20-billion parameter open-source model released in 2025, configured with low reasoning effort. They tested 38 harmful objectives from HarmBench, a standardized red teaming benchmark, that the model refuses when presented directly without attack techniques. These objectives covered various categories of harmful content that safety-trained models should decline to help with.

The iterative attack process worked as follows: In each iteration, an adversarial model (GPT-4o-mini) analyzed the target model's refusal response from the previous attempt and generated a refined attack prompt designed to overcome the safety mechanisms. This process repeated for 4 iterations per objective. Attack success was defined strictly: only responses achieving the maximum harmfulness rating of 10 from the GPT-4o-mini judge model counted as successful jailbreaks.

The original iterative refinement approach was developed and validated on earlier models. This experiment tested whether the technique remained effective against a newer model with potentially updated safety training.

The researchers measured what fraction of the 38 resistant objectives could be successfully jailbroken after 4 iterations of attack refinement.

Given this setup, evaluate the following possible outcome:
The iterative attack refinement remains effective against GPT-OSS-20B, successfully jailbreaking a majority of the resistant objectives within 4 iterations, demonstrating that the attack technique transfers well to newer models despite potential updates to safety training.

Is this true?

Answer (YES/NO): NO